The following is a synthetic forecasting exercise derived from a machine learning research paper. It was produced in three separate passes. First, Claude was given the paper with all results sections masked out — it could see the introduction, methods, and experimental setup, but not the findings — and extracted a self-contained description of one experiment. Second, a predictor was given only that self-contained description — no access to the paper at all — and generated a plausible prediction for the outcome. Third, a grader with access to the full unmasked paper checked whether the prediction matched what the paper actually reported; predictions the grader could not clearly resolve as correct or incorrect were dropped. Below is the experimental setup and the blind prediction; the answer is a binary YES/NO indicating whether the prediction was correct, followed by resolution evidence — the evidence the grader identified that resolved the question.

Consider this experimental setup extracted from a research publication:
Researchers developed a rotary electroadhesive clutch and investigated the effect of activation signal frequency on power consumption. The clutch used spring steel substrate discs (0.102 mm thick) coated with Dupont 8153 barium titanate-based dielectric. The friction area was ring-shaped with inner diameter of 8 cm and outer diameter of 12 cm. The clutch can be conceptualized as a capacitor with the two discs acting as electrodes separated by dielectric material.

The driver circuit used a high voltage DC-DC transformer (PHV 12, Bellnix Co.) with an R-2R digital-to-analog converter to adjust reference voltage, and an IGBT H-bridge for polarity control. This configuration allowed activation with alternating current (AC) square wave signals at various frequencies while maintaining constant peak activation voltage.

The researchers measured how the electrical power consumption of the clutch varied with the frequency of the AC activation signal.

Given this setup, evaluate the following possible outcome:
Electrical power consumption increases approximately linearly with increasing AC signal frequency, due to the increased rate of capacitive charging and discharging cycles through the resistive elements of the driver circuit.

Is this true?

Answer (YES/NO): NO